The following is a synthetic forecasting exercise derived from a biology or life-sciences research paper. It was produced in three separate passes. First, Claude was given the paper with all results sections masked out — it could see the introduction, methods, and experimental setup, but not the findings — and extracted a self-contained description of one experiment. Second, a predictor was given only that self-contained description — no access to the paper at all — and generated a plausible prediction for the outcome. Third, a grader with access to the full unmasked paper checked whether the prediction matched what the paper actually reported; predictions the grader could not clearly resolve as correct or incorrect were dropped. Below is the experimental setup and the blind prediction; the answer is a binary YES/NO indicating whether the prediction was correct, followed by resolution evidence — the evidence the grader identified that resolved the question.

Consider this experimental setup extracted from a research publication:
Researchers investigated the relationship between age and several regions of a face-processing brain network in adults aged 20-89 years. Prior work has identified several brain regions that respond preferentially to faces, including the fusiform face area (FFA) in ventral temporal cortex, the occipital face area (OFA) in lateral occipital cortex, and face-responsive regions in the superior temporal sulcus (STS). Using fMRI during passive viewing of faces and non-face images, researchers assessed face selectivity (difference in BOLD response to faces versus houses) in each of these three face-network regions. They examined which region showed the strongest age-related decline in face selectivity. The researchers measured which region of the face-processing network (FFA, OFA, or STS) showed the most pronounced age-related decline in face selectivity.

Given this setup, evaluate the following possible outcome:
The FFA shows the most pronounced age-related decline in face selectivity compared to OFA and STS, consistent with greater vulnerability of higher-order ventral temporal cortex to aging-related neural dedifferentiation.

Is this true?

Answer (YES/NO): YES